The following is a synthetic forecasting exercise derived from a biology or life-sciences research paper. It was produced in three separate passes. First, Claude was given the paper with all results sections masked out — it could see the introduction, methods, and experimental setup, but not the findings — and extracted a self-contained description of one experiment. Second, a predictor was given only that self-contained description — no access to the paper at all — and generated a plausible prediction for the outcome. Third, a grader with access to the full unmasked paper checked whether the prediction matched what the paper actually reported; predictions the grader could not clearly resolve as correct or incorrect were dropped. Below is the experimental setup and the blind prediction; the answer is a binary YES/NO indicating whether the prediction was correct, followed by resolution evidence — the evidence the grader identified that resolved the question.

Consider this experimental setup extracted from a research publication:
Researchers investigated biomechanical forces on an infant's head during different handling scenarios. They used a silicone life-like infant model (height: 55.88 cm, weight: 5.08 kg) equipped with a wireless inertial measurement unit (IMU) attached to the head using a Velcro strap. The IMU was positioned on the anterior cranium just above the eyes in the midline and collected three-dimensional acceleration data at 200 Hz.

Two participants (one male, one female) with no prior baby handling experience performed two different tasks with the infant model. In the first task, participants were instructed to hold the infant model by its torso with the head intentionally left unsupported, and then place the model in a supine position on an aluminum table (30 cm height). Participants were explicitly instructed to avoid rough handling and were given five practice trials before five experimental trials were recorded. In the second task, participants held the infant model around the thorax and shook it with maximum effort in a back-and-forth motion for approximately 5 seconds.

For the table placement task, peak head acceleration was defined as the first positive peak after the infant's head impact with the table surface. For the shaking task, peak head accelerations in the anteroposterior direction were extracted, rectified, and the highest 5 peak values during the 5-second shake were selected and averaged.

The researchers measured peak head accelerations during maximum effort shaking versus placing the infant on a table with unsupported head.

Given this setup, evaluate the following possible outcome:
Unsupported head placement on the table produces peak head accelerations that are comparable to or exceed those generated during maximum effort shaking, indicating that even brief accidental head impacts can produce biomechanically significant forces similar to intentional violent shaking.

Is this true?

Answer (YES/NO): YES